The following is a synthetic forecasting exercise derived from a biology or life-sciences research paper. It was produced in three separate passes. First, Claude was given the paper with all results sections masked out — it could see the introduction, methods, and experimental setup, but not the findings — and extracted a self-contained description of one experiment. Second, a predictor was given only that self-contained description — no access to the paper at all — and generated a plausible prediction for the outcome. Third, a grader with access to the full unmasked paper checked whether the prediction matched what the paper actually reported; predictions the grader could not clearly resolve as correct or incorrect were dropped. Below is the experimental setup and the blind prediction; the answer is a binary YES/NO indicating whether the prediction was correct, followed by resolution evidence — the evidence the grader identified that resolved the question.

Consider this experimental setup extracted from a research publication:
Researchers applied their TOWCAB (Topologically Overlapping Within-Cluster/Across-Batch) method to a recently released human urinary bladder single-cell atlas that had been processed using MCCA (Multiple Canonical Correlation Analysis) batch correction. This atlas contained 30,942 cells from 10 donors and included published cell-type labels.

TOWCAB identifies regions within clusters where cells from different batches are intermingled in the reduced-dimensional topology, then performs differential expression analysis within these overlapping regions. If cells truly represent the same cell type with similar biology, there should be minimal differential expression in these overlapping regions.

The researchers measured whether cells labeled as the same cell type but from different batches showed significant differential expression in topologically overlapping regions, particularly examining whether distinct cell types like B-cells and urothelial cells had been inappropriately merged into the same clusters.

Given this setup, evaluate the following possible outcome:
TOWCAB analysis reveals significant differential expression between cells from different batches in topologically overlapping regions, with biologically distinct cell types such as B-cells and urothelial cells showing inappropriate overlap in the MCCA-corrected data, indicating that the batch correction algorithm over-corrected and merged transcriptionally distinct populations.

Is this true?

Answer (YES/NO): YES